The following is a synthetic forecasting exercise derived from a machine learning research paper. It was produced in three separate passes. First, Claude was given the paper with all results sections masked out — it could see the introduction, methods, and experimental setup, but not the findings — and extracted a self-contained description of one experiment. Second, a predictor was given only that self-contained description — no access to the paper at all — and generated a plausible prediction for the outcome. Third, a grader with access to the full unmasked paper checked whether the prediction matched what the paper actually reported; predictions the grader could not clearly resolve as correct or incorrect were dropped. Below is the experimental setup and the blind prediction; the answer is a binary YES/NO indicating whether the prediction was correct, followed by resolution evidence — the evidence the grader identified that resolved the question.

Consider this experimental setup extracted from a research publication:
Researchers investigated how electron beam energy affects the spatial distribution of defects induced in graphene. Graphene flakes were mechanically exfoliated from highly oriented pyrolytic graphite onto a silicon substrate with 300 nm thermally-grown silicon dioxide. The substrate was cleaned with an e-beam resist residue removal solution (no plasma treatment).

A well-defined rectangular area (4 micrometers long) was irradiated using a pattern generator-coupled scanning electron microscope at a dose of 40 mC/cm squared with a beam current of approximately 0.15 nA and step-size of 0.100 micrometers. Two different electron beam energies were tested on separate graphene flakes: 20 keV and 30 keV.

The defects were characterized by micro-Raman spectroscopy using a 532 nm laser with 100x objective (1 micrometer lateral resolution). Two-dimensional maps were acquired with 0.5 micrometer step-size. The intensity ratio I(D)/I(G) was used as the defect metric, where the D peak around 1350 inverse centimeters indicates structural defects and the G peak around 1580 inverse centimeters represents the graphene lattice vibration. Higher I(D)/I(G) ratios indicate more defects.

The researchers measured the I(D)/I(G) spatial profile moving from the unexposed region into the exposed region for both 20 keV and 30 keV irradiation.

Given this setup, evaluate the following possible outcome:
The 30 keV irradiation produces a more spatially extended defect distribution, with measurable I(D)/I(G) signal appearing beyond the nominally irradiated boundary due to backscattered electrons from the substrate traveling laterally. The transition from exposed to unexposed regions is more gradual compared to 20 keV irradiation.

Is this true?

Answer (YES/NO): YES